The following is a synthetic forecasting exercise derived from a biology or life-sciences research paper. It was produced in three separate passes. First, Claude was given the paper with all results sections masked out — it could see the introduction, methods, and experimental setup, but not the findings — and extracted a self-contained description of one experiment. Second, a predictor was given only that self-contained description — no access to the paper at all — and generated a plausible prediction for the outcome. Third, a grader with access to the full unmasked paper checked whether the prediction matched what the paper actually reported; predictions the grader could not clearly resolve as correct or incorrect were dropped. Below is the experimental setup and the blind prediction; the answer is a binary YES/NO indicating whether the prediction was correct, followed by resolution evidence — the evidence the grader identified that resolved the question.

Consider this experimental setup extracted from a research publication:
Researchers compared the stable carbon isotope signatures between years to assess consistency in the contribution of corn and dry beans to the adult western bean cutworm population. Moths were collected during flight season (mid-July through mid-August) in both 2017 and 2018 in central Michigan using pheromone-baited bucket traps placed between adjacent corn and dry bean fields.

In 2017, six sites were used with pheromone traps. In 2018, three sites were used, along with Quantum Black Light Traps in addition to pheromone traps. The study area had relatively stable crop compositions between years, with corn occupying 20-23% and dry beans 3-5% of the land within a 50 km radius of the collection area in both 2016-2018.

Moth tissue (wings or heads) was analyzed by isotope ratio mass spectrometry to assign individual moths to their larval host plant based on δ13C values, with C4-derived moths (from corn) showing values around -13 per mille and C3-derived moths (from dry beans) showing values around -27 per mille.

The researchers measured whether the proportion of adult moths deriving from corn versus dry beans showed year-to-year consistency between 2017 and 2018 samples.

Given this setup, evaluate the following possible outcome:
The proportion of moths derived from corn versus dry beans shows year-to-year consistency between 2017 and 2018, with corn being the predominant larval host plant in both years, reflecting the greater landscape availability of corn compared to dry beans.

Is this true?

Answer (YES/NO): NO